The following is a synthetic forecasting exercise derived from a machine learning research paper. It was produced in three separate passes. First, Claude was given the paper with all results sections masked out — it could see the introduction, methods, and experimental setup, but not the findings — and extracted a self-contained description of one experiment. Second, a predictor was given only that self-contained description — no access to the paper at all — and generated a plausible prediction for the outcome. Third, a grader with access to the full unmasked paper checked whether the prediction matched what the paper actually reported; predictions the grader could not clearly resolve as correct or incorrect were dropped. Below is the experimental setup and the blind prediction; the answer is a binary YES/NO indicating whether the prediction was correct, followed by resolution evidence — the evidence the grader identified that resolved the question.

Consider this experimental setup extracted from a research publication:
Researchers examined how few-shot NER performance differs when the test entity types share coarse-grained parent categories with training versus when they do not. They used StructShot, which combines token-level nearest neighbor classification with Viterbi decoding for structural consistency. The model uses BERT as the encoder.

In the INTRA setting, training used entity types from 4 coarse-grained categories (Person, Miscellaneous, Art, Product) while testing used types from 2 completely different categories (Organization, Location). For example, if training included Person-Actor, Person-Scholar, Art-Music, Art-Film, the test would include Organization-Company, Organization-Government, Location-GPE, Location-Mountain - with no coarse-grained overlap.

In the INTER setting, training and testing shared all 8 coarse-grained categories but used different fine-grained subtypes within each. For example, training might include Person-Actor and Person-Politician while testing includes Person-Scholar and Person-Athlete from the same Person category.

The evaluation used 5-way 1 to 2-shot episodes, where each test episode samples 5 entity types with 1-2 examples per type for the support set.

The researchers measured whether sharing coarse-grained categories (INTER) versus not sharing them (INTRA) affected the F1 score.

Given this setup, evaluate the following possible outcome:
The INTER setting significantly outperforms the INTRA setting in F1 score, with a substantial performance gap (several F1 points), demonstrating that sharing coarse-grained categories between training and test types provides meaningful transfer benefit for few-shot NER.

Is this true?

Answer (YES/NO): YES